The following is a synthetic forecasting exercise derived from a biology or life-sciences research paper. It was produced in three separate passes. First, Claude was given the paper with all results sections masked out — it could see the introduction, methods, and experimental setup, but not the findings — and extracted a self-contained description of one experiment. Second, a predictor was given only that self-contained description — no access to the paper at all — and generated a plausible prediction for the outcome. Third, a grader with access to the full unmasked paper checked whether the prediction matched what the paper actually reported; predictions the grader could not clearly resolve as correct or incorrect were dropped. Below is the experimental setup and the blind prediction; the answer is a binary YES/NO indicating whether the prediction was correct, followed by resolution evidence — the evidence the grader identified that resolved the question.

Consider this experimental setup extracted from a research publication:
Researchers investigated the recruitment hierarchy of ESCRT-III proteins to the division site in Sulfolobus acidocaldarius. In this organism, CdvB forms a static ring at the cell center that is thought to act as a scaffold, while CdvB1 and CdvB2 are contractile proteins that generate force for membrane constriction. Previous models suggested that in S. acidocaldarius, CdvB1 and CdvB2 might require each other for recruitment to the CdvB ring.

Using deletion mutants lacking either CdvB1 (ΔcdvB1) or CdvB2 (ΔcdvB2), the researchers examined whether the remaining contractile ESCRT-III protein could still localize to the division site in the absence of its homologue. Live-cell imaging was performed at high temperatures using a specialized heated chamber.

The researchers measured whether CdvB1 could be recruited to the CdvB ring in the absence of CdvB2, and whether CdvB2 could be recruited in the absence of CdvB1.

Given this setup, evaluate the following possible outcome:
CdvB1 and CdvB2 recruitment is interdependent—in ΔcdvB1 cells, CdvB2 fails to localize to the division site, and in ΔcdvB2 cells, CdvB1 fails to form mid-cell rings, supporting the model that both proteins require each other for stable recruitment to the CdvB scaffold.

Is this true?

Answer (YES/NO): NO